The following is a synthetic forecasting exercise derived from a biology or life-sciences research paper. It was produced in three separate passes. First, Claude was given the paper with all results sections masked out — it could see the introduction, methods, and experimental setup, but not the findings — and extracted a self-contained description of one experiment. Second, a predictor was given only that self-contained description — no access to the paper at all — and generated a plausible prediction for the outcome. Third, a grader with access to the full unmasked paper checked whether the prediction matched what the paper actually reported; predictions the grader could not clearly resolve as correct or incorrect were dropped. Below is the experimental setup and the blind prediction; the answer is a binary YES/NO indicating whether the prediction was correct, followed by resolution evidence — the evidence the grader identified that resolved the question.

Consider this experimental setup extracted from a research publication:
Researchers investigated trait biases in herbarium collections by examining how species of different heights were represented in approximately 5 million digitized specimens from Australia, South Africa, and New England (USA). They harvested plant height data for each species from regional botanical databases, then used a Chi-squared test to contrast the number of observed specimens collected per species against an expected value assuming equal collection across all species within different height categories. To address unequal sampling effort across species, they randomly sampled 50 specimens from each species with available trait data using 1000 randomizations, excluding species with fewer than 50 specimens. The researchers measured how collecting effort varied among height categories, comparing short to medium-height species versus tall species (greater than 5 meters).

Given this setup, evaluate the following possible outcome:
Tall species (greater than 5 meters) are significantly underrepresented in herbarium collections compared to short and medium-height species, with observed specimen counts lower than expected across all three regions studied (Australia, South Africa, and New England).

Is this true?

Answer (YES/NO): YES